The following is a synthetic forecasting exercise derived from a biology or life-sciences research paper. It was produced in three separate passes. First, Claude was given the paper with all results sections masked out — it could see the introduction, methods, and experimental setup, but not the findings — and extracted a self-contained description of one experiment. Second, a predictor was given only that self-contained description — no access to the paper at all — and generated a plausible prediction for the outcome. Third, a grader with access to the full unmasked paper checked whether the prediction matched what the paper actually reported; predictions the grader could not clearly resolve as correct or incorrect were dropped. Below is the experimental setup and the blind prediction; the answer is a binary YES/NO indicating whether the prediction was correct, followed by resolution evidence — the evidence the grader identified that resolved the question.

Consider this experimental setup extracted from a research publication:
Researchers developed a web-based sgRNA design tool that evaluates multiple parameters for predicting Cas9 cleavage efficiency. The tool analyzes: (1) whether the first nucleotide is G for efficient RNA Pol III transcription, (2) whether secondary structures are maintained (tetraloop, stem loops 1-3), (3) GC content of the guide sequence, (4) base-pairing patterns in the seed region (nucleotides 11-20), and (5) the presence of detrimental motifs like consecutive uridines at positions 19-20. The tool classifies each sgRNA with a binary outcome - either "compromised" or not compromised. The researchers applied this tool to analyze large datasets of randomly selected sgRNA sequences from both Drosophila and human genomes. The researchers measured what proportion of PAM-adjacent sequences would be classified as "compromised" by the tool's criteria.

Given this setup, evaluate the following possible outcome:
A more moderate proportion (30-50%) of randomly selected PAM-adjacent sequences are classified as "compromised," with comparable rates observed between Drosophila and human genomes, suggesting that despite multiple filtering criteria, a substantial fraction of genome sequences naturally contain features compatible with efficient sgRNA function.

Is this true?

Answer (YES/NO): NO